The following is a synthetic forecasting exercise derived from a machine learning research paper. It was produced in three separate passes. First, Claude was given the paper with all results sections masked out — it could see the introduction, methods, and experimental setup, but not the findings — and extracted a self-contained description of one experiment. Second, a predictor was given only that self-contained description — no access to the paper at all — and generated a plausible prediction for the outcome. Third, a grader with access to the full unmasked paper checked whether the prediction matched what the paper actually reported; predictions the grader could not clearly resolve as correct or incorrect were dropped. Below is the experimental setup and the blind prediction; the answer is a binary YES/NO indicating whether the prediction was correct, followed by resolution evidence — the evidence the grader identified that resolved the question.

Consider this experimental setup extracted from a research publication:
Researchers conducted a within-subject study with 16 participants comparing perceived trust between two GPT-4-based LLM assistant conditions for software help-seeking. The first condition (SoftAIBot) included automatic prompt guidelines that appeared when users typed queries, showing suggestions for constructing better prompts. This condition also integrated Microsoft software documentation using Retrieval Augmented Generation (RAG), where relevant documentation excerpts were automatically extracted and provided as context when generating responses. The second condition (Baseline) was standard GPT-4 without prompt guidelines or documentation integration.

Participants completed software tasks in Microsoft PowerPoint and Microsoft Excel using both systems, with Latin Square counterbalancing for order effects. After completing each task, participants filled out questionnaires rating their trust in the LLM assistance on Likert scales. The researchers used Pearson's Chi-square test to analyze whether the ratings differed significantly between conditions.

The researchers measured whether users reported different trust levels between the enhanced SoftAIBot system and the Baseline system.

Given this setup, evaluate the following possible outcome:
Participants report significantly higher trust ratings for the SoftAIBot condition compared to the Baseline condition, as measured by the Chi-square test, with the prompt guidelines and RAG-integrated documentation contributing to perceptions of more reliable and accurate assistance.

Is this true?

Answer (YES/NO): NO